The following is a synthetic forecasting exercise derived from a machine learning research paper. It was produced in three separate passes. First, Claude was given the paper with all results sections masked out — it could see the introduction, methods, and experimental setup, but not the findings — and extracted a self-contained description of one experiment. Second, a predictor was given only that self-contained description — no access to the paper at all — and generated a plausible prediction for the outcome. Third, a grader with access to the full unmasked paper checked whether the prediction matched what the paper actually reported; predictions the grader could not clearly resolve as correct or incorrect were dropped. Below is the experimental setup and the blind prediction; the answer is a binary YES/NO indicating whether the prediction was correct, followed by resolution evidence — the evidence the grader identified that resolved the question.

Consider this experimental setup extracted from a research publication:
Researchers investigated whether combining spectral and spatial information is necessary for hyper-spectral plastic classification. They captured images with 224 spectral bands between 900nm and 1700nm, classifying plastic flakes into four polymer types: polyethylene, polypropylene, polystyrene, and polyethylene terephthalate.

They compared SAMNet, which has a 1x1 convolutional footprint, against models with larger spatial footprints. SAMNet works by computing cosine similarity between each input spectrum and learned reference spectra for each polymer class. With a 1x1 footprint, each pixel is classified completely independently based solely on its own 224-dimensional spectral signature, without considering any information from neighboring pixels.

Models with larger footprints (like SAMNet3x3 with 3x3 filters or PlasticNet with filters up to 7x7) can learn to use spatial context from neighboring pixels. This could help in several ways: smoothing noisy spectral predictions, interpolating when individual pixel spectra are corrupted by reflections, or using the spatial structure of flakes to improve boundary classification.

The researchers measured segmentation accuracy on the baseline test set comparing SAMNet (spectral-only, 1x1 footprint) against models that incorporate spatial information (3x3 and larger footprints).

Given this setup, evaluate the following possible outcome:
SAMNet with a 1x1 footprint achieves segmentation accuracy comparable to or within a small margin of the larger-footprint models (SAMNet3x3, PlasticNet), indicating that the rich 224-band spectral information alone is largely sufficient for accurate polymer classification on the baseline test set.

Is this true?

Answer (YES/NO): NO